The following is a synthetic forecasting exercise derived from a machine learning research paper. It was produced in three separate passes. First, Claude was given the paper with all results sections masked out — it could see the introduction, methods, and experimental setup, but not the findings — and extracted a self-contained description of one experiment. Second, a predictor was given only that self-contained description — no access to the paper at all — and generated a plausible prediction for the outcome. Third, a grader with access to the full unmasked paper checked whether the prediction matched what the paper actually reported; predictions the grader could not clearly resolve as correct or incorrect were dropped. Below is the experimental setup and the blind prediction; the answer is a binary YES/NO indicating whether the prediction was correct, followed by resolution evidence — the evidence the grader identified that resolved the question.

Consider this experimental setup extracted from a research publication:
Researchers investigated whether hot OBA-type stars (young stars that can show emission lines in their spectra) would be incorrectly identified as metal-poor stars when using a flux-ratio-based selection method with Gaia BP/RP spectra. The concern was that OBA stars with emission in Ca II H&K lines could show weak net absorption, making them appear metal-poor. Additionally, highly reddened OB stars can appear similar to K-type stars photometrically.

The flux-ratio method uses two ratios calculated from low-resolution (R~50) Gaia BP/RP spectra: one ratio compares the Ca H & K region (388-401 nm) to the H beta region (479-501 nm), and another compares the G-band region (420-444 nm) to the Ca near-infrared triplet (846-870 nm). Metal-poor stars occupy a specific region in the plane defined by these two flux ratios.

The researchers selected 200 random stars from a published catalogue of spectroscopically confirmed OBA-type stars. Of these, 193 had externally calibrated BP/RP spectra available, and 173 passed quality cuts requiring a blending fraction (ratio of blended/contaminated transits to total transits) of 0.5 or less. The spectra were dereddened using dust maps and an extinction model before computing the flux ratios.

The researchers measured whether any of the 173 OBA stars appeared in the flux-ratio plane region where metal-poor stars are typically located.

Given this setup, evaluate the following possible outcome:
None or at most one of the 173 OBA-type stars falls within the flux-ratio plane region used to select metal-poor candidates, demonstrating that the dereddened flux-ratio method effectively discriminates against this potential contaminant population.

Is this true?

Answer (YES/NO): YES